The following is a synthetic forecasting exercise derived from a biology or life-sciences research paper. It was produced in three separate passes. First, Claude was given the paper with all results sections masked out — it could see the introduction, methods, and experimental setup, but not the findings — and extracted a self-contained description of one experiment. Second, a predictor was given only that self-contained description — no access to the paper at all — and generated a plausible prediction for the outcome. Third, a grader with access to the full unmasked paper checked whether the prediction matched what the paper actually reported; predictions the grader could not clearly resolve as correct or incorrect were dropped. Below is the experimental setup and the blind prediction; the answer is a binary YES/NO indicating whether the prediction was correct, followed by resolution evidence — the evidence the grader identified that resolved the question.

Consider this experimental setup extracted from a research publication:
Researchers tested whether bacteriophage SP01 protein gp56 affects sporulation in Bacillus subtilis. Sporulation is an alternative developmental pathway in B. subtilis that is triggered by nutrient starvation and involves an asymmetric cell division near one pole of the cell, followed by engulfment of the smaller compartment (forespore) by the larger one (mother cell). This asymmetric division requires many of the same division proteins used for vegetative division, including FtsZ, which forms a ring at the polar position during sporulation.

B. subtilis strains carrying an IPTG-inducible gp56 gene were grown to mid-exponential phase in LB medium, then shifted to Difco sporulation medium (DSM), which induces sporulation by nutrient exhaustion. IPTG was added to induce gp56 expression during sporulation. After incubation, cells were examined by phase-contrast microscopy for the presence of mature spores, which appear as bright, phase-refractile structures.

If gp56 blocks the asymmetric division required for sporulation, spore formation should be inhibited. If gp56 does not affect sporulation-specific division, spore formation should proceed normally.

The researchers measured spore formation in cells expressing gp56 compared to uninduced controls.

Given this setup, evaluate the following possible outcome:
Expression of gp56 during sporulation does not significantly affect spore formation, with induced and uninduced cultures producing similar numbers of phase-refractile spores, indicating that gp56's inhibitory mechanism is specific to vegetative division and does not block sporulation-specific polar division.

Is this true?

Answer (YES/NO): NO